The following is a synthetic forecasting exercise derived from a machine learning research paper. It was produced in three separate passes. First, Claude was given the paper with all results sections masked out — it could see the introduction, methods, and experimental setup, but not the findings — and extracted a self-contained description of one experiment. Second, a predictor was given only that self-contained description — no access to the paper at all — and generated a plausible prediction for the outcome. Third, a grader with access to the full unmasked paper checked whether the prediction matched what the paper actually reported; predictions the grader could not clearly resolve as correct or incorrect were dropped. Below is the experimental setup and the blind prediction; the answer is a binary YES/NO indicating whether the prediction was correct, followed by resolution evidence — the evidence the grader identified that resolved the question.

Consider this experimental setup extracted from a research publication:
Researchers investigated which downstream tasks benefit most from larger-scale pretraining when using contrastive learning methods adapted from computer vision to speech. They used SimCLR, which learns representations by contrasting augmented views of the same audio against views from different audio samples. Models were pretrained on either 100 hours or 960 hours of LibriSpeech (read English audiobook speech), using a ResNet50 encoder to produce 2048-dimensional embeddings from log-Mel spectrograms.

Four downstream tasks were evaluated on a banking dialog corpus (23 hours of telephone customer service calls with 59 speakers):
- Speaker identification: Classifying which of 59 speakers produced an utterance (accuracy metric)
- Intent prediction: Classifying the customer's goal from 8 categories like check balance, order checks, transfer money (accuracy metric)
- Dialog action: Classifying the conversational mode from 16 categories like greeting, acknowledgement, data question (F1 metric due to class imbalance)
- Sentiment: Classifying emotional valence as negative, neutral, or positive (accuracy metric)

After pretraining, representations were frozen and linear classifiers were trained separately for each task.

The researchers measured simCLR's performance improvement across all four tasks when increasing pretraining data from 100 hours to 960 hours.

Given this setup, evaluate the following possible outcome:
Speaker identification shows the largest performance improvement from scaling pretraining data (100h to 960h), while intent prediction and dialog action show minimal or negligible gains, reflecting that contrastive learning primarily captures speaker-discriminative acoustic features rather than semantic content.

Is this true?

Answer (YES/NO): NO